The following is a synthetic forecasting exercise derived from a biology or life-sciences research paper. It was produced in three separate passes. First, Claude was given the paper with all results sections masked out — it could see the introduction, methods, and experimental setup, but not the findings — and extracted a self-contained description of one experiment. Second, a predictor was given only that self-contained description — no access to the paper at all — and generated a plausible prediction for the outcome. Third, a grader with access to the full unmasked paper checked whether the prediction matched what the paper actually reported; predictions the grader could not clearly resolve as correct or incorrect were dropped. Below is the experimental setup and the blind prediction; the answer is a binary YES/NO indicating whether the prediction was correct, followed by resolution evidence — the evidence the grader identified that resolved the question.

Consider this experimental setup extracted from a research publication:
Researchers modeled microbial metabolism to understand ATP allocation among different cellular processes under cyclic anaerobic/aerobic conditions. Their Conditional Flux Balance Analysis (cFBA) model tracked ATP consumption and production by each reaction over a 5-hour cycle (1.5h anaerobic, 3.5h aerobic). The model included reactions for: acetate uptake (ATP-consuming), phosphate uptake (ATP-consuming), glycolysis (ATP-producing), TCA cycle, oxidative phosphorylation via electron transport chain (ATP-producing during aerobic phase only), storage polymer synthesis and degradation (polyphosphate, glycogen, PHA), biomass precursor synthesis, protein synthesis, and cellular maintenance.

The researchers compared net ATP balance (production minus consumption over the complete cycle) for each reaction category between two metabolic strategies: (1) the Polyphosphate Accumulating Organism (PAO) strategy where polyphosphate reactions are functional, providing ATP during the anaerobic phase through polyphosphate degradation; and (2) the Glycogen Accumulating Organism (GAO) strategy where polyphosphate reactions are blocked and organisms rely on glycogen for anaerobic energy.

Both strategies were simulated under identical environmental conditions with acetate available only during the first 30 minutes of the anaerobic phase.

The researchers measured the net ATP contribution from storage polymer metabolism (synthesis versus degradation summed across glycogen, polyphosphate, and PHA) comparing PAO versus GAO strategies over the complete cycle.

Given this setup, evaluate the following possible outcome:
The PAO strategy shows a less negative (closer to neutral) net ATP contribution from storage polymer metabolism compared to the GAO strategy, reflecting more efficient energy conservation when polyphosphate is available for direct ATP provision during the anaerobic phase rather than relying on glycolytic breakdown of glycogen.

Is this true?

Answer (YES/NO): YES